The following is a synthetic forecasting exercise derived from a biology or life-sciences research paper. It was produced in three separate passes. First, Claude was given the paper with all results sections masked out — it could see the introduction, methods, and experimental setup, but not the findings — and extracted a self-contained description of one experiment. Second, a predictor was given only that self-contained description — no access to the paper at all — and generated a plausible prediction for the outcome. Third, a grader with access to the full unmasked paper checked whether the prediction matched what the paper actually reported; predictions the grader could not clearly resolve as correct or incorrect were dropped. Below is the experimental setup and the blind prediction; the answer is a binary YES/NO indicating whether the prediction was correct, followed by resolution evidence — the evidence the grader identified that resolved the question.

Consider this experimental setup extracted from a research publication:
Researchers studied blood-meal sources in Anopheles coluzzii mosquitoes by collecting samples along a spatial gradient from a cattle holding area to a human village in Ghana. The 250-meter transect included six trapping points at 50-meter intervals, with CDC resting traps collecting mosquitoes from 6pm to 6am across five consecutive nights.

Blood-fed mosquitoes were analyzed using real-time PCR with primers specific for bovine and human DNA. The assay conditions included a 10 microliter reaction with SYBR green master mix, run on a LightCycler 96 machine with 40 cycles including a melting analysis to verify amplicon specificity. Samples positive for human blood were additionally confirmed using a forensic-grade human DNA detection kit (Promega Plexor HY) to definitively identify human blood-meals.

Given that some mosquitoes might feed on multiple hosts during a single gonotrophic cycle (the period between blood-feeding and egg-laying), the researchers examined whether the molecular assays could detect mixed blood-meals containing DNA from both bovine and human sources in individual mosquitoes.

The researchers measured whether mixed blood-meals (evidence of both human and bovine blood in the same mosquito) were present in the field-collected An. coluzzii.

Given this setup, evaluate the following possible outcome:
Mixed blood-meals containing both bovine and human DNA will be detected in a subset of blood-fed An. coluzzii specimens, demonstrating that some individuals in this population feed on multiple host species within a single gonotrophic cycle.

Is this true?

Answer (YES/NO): YES